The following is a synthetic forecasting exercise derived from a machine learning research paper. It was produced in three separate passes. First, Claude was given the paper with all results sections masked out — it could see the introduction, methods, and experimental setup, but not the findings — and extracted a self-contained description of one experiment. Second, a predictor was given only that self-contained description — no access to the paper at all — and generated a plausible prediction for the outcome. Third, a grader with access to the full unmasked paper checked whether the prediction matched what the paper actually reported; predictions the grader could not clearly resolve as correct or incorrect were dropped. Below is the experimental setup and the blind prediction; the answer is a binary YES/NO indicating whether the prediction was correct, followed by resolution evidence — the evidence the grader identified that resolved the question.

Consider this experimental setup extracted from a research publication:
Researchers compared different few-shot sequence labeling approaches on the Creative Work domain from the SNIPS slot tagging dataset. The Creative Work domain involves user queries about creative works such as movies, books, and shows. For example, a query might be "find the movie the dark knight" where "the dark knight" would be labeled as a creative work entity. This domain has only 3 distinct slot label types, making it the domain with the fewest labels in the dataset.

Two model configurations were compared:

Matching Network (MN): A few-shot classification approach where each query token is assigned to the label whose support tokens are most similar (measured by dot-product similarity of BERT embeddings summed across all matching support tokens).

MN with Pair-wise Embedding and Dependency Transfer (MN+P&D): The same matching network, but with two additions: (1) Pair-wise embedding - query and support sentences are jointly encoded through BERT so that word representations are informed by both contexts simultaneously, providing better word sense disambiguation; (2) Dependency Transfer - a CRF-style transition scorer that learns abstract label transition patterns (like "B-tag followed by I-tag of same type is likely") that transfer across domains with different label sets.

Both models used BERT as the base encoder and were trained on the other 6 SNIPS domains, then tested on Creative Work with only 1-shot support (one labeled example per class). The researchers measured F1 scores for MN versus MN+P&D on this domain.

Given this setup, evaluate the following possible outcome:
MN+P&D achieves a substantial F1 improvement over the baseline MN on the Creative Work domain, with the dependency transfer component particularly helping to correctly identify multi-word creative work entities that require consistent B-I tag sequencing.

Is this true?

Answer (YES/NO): NO